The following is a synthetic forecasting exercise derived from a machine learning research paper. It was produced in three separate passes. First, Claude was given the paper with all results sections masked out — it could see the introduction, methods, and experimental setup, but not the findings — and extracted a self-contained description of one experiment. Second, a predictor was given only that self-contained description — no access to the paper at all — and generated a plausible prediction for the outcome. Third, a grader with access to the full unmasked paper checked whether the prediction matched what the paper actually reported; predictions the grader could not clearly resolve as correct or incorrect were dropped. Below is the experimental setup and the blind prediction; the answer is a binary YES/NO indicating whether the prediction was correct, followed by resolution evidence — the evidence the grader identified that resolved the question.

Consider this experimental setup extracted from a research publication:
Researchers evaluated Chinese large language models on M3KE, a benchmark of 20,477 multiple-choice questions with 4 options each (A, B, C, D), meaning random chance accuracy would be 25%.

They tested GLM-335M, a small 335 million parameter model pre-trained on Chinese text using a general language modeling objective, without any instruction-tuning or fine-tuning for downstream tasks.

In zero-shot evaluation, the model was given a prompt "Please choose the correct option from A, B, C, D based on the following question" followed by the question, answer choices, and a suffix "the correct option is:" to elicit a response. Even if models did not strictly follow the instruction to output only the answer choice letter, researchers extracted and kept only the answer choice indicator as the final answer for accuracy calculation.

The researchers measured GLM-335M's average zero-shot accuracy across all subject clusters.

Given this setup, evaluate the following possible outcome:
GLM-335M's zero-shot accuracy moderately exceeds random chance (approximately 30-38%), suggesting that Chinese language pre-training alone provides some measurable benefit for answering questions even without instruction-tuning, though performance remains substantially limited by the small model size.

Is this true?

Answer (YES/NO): NO